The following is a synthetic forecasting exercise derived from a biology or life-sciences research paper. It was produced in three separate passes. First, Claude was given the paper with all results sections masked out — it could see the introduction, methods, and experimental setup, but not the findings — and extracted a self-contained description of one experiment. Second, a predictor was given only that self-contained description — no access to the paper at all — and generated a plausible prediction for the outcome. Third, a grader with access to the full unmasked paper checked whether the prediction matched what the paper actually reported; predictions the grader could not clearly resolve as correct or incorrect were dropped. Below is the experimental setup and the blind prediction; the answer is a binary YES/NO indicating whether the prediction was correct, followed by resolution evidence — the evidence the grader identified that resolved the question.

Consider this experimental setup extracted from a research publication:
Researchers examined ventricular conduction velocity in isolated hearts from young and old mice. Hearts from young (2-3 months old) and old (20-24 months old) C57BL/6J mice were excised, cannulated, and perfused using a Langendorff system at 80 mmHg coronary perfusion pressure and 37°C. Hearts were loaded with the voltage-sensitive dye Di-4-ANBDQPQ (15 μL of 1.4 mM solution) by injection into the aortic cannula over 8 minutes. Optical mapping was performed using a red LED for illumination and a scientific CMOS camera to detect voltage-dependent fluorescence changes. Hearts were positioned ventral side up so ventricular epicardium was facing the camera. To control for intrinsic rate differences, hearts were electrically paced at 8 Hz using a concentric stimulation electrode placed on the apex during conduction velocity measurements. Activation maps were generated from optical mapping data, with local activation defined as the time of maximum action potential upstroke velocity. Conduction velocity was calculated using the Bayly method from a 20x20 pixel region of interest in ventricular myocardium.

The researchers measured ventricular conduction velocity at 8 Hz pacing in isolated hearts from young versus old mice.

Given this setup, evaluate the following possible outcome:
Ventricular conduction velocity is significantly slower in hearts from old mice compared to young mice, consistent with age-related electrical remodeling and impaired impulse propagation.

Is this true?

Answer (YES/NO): NO